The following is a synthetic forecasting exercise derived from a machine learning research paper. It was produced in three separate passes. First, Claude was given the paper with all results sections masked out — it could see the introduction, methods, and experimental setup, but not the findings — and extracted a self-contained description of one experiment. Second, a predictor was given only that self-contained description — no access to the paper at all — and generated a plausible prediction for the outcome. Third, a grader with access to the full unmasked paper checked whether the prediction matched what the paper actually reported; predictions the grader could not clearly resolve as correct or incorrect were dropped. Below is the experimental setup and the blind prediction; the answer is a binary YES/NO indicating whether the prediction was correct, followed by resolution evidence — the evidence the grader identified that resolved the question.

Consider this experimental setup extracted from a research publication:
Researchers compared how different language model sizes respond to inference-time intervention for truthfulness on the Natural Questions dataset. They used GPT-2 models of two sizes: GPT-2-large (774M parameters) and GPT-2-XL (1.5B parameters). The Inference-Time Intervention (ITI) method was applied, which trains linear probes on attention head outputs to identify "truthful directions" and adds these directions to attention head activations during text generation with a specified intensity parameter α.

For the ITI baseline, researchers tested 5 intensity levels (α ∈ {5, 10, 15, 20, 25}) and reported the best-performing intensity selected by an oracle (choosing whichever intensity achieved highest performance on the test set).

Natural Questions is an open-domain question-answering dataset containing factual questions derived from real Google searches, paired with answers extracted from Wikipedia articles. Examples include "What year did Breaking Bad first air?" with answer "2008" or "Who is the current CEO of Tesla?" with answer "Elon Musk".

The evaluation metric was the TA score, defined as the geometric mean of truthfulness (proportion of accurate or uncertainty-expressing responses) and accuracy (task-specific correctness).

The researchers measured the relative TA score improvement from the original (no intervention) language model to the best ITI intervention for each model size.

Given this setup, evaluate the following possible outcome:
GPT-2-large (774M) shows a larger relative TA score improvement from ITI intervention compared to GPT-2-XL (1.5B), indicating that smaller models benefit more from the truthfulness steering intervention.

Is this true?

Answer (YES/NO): YES